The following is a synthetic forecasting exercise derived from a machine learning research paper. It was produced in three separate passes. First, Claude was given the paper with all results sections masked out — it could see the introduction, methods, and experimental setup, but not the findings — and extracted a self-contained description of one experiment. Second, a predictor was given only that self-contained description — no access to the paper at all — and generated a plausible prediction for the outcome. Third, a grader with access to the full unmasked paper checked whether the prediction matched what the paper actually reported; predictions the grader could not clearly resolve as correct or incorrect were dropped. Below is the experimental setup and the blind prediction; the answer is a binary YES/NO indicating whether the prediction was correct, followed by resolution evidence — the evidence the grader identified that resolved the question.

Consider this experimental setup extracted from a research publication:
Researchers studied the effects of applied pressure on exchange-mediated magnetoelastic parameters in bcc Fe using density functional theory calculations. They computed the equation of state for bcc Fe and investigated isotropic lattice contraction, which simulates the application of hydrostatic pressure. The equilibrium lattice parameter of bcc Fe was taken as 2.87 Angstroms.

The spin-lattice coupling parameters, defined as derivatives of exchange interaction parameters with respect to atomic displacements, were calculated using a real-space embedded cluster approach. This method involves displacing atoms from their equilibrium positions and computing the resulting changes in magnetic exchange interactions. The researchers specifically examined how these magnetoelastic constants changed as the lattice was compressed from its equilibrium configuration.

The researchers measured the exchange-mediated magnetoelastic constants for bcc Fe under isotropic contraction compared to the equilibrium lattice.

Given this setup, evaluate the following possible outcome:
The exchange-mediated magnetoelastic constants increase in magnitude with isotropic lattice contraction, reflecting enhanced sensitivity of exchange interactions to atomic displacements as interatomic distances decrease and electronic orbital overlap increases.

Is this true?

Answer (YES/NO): NO